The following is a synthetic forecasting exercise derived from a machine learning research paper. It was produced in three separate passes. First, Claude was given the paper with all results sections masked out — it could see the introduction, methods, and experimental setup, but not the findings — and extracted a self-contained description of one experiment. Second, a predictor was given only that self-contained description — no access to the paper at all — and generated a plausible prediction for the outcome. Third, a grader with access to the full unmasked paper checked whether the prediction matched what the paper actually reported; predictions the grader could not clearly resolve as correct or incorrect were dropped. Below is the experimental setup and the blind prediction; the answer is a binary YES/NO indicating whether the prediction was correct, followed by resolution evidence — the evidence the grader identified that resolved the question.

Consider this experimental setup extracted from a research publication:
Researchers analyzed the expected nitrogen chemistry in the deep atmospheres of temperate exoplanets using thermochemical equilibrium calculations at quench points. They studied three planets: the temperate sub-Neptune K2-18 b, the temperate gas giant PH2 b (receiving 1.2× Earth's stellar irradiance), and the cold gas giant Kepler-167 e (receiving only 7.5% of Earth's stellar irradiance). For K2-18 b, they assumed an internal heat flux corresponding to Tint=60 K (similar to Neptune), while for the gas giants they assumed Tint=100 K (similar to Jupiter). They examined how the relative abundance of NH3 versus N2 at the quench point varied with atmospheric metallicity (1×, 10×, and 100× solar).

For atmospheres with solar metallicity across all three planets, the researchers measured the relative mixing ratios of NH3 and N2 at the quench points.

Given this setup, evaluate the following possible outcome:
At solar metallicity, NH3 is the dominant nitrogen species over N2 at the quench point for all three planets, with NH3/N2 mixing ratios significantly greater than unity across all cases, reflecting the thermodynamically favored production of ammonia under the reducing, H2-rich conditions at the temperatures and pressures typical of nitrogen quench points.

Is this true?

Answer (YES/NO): YES